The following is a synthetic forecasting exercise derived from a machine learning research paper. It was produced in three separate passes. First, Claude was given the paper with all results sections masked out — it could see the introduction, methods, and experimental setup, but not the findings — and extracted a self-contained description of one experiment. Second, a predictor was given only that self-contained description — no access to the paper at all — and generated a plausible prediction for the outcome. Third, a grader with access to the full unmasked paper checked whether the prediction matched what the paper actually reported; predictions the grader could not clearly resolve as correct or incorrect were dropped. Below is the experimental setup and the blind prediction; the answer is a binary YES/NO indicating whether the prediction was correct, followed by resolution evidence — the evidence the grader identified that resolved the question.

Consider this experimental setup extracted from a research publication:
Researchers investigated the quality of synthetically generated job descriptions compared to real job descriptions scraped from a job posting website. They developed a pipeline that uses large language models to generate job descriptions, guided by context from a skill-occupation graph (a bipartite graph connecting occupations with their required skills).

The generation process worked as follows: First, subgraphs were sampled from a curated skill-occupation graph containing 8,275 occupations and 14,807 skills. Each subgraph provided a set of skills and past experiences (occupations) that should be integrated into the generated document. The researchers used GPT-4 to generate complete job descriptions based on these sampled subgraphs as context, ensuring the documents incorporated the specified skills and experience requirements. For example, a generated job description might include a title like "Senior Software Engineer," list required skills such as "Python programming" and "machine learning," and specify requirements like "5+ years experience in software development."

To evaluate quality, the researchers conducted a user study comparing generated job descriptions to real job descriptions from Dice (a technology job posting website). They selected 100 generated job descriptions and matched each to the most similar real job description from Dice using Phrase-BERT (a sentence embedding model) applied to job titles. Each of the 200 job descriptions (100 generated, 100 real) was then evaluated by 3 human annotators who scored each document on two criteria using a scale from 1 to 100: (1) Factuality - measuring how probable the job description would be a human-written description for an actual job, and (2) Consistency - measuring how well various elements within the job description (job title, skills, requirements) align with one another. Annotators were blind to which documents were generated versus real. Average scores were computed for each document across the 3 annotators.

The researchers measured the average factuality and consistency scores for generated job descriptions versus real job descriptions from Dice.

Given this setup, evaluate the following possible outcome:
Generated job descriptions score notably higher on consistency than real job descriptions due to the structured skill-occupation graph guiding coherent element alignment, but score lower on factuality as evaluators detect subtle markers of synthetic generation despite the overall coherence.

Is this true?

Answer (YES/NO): NO